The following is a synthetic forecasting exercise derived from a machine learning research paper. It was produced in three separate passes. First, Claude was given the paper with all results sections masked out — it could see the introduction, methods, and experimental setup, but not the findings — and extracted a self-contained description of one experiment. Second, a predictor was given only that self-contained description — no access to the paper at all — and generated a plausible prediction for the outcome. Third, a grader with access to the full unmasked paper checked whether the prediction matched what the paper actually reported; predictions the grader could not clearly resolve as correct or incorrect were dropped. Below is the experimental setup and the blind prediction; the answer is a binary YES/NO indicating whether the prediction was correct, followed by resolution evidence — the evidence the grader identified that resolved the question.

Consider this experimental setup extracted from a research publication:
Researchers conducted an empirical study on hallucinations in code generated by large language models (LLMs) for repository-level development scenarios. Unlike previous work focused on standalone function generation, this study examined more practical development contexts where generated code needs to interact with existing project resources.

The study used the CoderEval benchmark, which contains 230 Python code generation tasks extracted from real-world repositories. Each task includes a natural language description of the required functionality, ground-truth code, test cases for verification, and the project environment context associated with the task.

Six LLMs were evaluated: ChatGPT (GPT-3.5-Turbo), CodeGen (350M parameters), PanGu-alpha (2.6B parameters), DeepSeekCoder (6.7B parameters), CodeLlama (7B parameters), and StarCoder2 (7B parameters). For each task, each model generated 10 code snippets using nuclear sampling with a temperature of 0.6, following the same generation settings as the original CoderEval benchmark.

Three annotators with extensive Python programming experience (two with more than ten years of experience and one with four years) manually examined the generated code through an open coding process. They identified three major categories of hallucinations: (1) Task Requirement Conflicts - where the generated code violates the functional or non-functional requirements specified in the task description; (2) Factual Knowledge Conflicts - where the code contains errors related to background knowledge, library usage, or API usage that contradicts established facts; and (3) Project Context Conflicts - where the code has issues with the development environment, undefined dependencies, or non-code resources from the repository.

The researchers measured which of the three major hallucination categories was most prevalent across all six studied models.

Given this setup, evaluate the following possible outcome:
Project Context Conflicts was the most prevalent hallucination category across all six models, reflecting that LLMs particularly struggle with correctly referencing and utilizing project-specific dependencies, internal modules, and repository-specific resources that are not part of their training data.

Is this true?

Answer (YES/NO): NO